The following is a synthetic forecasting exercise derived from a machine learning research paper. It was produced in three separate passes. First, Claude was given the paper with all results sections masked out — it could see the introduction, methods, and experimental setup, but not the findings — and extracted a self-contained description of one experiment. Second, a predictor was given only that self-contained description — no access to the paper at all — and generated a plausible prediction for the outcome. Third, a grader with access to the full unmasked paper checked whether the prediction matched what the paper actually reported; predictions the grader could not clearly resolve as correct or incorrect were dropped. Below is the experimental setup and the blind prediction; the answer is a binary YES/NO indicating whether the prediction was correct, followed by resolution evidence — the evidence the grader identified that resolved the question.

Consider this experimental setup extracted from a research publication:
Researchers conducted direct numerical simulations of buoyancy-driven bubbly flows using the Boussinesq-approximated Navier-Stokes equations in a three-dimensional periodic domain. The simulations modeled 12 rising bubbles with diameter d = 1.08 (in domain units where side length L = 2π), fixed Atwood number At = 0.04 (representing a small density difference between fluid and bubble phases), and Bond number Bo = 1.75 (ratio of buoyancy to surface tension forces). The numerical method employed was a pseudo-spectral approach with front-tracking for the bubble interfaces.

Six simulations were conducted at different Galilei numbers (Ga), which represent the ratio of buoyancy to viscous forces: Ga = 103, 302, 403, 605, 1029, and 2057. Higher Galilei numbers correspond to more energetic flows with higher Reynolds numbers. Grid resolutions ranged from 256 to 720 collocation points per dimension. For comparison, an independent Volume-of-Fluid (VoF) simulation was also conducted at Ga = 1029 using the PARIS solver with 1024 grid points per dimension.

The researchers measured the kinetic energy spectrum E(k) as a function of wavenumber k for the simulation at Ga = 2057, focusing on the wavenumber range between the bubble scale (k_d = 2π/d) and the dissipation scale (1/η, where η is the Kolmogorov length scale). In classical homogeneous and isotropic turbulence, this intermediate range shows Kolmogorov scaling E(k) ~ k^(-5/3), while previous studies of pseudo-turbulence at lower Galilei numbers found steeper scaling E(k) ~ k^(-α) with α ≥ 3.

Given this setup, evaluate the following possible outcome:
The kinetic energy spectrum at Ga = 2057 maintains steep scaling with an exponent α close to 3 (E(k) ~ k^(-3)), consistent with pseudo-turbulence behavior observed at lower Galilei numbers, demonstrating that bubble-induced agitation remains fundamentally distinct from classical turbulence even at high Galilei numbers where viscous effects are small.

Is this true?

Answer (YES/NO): NO